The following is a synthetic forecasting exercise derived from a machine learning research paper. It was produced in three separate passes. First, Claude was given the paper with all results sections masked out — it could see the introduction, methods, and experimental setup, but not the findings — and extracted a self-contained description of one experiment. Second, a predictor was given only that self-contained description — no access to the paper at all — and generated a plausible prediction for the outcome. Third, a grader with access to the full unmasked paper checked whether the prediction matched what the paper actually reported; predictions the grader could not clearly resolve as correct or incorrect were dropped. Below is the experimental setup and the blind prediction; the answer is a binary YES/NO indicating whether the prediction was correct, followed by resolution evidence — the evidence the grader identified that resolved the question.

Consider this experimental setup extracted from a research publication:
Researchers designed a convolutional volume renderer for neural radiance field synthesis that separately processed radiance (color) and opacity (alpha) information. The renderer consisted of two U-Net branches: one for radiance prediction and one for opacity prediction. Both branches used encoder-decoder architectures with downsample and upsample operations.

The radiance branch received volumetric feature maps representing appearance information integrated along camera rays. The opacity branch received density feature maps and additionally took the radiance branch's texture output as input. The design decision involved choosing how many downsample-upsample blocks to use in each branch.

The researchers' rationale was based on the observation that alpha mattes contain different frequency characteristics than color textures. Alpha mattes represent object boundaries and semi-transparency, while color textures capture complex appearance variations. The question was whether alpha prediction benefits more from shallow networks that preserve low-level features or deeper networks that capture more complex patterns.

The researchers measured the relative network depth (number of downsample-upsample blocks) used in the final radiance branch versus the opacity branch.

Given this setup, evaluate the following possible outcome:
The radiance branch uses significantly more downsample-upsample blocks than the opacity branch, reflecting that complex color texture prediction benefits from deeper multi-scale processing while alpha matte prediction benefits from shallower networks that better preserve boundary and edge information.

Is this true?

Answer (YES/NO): YES